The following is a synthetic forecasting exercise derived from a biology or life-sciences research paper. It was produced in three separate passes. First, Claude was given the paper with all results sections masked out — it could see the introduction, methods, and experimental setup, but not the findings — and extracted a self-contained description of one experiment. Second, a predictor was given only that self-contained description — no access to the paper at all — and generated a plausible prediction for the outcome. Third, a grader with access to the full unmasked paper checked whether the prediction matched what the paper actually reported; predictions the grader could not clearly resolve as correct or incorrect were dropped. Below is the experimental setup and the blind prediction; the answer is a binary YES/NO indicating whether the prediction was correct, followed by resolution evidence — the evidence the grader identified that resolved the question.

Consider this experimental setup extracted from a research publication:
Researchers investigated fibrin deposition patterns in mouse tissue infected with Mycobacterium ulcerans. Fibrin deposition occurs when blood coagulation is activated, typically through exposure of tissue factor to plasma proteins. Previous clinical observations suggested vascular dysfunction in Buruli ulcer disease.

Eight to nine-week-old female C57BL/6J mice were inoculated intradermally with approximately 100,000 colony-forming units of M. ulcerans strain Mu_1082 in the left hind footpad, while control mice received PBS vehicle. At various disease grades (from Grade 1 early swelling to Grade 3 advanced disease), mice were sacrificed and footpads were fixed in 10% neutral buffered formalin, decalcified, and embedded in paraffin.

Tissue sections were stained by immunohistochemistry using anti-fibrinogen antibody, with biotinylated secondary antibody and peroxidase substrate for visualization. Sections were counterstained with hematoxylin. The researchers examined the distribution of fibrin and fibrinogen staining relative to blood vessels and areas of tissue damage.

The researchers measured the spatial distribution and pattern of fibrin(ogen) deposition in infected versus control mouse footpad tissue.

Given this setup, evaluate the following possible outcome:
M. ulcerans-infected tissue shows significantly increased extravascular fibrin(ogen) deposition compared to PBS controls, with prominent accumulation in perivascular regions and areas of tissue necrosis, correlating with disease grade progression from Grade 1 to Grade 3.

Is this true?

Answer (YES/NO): YES